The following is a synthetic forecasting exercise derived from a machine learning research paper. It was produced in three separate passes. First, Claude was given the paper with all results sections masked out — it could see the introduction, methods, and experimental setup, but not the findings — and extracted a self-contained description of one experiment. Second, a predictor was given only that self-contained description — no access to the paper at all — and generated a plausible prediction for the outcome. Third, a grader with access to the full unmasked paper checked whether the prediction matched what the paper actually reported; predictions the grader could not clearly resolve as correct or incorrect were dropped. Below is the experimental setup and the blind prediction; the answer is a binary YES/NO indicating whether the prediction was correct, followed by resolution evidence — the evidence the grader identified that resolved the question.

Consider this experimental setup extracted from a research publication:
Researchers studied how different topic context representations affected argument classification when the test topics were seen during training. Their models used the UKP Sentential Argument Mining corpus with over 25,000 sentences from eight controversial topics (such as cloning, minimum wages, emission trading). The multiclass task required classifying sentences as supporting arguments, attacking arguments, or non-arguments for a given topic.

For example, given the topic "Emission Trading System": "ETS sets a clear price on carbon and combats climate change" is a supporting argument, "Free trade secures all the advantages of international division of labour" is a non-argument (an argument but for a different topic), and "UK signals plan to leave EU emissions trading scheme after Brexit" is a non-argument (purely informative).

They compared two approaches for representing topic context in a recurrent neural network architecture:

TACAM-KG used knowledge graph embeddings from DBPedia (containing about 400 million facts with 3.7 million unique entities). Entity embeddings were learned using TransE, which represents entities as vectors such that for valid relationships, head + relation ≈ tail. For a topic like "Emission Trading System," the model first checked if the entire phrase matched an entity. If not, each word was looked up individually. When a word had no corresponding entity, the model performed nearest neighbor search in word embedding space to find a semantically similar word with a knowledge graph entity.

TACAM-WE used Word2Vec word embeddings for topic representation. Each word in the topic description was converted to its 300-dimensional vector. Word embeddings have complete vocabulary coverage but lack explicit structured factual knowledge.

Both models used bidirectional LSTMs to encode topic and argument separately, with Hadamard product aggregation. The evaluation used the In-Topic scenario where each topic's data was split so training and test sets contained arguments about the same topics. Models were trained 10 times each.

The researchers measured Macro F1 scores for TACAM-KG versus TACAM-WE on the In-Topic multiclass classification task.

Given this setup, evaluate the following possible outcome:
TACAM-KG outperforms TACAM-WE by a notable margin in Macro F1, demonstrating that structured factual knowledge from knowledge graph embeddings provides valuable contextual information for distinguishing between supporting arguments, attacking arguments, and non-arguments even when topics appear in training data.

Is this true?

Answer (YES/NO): NO